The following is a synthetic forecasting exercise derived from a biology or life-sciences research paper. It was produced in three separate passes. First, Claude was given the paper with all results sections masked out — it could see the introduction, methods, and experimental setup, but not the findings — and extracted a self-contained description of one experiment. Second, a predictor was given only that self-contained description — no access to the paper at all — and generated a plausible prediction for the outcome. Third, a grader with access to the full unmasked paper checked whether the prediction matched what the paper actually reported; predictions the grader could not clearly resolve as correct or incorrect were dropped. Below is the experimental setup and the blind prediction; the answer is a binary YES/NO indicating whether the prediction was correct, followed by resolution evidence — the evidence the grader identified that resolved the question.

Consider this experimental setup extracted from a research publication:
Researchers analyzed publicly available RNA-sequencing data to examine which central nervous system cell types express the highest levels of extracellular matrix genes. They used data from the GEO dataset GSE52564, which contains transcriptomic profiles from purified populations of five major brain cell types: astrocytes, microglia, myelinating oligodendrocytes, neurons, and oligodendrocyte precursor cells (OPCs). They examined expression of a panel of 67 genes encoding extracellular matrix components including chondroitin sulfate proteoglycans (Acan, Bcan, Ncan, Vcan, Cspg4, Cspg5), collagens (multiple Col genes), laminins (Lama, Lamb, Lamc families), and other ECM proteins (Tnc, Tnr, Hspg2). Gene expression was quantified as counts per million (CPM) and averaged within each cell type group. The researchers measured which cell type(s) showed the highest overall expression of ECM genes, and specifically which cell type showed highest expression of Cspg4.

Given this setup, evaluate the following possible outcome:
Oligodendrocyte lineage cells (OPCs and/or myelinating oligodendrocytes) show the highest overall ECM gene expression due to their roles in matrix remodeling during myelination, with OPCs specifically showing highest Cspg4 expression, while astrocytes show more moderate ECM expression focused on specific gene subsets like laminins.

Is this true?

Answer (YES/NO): NO